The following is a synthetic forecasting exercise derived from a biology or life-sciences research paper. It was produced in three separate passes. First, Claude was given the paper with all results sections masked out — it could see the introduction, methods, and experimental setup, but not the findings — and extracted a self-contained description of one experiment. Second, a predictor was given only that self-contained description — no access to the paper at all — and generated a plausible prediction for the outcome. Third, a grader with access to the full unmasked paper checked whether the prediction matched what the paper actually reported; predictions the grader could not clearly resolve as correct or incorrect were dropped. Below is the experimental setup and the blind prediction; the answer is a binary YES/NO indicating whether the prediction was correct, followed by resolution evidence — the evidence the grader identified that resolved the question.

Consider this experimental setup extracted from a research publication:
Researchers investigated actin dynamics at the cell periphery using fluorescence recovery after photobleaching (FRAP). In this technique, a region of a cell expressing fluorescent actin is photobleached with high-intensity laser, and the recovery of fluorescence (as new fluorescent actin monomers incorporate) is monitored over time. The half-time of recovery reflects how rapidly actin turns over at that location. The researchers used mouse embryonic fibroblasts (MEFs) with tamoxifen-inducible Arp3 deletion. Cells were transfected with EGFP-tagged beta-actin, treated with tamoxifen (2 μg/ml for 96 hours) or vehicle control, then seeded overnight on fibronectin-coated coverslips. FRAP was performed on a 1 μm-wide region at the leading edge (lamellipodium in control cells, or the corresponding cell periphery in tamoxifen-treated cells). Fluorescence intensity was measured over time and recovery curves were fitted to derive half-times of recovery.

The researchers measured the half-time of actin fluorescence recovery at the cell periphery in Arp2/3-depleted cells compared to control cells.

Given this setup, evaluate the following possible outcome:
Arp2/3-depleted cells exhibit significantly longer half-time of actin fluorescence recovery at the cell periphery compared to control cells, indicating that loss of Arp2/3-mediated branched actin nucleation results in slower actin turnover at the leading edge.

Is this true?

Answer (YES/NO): YES